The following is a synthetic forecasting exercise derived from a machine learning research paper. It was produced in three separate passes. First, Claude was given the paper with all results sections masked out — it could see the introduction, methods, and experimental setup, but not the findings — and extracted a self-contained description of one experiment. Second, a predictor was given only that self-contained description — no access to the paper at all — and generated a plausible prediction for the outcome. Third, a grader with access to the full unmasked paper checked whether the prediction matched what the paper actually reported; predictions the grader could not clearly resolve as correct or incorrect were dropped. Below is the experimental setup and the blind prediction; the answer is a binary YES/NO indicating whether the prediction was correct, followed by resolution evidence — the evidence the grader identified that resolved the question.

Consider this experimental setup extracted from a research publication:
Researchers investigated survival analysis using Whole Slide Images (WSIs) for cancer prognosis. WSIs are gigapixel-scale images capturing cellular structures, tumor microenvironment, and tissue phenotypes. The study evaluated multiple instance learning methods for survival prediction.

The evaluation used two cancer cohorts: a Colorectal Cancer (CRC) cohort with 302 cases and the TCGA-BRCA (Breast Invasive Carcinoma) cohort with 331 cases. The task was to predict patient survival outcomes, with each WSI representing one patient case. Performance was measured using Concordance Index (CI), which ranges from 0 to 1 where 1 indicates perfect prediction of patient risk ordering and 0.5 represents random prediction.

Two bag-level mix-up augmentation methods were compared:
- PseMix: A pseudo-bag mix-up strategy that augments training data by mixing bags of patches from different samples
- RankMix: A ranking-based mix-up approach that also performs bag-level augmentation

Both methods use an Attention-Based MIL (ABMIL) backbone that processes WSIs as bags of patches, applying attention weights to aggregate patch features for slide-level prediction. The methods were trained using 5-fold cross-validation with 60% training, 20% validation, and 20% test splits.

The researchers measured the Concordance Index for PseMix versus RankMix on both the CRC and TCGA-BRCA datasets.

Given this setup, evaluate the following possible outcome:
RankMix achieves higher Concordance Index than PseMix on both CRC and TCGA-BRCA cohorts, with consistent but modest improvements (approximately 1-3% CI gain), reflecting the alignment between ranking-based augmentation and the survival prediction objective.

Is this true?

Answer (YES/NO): NO